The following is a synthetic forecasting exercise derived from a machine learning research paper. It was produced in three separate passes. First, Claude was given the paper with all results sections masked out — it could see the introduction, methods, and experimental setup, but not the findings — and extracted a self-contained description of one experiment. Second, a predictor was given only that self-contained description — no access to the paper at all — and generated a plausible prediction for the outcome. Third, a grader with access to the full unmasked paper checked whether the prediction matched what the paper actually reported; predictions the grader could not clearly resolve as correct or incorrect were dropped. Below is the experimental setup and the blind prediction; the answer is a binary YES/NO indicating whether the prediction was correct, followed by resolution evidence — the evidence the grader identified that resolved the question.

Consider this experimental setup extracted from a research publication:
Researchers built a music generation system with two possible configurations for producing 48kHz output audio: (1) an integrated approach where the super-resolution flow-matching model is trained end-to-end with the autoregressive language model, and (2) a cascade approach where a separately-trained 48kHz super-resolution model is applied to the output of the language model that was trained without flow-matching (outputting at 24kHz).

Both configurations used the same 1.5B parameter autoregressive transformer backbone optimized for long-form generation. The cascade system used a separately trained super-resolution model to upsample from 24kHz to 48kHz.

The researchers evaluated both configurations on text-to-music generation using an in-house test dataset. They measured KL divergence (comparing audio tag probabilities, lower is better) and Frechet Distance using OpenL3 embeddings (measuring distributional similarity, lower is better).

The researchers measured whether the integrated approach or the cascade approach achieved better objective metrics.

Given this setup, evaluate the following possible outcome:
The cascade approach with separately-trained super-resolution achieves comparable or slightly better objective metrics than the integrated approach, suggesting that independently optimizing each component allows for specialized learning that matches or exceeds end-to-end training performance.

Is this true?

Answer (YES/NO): NO